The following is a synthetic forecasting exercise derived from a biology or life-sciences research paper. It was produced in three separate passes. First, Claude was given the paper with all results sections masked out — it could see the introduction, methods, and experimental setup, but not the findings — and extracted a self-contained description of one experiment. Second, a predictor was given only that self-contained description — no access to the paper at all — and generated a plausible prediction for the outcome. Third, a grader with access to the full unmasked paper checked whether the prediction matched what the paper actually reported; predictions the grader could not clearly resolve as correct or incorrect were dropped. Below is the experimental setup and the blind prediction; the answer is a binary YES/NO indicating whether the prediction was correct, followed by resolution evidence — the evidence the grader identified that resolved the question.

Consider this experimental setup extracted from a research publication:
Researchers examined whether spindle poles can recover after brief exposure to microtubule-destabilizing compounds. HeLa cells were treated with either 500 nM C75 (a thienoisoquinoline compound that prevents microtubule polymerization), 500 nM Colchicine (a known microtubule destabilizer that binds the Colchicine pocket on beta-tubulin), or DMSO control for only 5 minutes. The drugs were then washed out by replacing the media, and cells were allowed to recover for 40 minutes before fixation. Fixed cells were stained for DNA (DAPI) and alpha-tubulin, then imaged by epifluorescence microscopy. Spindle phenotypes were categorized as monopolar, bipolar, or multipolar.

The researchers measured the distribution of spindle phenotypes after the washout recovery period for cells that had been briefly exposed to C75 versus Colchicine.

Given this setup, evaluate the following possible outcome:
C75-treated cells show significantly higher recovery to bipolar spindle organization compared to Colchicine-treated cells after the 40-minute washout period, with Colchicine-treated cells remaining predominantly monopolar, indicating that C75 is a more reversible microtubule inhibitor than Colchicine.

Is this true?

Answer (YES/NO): NO